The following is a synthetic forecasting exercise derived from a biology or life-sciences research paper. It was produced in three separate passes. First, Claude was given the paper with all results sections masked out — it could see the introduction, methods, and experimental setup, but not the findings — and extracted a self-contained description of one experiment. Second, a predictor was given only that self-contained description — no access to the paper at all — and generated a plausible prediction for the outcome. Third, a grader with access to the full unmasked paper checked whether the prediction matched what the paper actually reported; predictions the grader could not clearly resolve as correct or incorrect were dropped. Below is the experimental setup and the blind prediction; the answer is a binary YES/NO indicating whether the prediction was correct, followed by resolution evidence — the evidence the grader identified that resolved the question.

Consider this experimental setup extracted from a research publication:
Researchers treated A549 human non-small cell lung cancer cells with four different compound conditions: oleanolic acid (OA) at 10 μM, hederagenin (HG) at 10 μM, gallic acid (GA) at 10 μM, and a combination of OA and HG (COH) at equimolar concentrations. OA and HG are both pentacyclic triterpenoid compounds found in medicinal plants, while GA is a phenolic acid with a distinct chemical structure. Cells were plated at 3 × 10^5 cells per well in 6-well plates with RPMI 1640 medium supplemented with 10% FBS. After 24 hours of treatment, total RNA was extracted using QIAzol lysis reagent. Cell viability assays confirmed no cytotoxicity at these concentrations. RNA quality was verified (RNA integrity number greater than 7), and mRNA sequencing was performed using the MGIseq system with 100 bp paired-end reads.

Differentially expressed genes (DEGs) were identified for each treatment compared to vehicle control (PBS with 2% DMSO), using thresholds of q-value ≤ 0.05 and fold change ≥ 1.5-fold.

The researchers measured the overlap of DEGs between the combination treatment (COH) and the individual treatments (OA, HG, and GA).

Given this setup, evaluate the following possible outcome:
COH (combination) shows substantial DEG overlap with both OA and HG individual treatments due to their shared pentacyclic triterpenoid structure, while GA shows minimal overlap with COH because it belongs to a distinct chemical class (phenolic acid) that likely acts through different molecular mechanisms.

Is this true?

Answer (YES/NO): YES